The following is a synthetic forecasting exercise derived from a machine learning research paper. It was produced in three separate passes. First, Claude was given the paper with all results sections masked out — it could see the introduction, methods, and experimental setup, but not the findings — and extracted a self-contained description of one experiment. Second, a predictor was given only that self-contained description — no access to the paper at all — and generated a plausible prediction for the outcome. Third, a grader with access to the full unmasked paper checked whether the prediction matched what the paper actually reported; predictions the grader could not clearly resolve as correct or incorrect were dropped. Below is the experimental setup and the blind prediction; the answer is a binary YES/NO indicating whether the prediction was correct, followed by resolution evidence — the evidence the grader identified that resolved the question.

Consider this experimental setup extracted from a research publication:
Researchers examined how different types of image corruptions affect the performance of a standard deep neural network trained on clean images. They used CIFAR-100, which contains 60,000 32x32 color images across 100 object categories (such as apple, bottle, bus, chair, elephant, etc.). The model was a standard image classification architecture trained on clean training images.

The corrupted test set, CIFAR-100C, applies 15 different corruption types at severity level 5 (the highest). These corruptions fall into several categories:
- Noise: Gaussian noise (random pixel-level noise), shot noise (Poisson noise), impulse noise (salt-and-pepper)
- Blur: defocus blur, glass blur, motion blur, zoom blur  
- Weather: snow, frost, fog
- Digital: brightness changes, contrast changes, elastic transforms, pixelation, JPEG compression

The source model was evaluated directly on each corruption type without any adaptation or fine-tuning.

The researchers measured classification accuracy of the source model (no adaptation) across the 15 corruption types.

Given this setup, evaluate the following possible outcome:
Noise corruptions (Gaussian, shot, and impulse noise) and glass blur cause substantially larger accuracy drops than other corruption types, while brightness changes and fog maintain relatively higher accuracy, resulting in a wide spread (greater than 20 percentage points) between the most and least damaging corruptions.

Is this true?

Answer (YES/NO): NO